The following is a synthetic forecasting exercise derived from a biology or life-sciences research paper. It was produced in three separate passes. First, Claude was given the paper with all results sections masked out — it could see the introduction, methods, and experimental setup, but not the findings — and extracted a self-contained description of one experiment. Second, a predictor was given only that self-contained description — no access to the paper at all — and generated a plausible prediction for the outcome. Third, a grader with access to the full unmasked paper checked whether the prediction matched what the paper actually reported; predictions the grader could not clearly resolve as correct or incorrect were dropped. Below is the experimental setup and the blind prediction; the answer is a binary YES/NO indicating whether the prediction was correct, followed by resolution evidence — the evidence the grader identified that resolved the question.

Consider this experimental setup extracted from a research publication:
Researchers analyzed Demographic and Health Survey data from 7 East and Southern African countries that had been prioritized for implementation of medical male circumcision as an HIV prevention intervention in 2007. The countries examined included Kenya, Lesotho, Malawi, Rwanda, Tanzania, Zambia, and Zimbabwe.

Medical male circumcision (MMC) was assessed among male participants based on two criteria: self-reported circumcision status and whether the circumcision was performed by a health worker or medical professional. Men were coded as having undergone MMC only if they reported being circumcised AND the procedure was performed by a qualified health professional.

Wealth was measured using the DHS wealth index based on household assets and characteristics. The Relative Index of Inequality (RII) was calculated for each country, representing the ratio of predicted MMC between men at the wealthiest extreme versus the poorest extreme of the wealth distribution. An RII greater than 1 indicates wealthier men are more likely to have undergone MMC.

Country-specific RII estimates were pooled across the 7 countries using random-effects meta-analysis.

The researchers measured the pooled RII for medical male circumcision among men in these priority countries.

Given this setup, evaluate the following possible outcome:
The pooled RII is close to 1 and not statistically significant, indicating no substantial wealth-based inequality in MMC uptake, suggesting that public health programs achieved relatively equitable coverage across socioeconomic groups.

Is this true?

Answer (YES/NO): NO